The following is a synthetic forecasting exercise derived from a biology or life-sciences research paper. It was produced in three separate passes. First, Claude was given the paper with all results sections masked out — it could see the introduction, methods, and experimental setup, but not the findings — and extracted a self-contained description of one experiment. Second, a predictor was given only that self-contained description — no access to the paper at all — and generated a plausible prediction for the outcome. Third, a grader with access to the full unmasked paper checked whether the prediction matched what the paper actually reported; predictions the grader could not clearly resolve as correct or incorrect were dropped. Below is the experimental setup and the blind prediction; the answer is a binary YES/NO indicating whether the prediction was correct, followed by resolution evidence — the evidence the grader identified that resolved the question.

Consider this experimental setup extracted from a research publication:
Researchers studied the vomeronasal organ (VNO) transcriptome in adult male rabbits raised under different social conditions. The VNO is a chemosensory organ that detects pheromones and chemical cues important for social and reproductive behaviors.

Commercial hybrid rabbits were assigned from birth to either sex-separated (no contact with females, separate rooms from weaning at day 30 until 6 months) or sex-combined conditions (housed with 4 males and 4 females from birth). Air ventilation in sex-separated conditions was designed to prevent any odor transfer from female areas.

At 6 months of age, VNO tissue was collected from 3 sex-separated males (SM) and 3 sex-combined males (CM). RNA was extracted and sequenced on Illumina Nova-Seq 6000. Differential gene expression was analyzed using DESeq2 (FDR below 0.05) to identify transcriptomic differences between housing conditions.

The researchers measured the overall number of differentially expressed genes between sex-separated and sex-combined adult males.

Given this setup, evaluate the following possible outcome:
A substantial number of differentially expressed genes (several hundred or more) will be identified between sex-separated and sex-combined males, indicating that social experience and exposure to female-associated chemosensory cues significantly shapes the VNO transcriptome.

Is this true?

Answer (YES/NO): YES